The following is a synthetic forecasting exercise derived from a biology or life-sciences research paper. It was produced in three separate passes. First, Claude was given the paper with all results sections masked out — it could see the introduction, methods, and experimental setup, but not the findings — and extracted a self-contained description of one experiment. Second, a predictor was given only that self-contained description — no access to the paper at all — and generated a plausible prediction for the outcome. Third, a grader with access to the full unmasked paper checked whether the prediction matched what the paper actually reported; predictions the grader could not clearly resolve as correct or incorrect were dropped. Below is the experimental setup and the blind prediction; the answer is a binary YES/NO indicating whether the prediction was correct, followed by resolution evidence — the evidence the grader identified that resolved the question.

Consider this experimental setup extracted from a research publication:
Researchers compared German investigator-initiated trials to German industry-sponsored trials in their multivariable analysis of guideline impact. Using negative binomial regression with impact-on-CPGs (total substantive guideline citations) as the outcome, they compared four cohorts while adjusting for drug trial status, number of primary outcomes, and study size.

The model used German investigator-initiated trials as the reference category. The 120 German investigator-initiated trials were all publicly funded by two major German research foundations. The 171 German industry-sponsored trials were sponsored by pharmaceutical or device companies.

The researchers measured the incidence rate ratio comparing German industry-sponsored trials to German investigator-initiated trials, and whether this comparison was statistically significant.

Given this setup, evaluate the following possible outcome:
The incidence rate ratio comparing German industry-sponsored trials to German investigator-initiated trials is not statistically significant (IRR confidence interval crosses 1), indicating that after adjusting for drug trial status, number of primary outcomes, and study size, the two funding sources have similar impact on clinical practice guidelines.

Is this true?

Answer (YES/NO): YES